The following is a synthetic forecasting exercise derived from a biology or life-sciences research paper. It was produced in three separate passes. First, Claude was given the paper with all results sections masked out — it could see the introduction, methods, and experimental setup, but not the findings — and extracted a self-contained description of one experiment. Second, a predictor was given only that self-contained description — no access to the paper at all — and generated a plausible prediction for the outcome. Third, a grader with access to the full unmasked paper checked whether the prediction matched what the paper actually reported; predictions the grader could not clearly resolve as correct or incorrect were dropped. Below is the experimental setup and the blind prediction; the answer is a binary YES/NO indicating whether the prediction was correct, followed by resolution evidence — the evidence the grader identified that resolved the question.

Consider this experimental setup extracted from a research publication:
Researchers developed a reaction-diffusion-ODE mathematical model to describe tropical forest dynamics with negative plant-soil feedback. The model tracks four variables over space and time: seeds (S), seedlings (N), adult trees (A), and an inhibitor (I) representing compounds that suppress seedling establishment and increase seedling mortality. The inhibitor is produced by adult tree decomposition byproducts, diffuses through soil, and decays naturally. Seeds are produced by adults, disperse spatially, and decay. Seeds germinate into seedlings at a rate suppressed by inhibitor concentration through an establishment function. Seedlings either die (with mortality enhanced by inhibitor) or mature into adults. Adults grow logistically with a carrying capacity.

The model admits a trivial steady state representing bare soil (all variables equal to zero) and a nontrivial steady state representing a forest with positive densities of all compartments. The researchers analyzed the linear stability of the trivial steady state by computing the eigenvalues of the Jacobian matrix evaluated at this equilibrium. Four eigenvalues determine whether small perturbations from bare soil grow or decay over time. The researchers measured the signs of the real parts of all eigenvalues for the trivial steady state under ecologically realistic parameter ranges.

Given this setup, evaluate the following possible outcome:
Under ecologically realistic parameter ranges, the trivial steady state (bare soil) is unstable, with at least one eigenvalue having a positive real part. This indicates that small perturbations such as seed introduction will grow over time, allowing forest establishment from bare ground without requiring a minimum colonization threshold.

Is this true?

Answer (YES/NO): YES